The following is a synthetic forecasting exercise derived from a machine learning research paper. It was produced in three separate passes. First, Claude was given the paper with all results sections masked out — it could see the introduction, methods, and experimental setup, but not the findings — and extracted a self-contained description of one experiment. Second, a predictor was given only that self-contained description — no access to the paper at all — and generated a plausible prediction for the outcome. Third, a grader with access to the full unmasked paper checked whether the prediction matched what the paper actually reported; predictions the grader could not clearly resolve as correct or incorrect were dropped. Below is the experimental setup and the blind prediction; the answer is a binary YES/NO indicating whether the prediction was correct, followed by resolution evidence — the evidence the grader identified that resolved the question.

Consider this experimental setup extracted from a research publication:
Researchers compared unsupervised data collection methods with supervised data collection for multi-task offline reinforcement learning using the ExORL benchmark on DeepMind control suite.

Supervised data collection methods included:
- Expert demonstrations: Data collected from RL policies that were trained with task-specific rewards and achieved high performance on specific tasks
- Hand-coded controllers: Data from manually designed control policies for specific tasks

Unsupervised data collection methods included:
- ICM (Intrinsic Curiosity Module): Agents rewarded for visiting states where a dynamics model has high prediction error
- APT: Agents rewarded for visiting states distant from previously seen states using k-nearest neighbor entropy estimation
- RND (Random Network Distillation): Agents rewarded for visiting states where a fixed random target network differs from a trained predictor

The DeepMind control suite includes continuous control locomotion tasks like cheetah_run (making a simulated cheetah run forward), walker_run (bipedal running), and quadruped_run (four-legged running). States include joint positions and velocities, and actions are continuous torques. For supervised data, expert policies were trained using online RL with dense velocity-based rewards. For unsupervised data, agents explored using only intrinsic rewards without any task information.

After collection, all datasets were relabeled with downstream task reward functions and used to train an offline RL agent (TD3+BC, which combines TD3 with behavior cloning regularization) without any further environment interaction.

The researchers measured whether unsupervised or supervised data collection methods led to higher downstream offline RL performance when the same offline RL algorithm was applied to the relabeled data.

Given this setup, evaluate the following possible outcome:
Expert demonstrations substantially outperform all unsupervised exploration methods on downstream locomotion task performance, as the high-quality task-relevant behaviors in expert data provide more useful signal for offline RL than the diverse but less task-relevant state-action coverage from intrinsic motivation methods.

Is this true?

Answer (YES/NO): NO